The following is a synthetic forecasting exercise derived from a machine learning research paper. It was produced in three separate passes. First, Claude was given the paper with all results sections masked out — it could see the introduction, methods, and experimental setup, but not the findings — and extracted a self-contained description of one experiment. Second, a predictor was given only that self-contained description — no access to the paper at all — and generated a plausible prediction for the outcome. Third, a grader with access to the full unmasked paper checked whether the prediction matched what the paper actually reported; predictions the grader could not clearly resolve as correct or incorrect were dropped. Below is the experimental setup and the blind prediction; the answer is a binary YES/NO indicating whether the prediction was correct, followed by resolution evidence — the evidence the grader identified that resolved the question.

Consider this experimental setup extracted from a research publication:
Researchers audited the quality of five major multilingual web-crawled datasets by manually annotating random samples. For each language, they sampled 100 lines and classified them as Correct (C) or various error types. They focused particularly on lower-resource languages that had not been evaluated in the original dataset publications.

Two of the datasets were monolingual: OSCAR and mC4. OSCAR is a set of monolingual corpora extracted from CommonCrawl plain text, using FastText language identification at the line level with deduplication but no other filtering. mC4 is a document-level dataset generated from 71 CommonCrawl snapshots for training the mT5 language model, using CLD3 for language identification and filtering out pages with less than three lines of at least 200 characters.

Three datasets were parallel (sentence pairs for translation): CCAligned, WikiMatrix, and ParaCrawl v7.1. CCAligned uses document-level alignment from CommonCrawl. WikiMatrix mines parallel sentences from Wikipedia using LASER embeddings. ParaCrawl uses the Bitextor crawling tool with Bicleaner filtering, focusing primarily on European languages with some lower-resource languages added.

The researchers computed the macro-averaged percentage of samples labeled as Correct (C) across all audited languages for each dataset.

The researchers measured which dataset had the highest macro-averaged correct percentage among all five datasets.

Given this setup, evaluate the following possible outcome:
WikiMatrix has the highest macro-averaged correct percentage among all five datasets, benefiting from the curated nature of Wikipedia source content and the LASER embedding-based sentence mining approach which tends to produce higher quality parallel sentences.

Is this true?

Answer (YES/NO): NO